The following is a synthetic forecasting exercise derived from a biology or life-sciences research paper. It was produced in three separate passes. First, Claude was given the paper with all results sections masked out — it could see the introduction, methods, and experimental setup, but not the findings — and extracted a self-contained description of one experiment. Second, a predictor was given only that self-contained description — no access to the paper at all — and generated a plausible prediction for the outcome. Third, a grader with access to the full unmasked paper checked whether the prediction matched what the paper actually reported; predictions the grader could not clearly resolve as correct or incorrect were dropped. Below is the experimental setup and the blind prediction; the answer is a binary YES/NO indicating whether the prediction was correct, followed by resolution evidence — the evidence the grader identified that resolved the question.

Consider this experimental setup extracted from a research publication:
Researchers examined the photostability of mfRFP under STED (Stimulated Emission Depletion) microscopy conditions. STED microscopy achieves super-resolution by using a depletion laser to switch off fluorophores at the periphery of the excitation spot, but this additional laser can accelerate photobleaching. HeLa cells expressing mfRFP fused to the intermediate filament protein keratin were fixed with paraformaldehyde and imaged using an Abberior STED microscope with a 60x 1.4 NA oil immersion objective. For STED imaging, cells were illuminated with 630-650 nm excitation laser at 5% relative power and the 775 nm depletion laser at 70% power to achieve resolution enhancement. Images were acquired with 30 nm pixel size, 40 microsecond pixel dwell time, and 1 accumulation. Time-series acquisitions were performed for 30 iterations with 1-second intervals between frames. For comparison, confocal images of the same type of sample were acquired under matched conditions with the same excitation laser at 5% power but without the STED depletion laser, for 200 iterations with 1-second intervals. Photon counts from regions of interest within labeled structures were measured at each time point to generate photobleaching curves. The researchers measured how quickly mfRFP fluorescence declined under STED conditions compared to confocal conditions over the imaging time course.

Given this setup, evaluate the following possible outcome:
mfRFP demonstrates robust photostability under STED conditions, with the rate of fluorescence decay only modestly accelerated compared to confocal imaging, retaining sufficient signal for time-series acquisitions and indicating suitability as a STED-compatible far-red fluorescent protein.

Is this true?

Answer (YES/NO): YES